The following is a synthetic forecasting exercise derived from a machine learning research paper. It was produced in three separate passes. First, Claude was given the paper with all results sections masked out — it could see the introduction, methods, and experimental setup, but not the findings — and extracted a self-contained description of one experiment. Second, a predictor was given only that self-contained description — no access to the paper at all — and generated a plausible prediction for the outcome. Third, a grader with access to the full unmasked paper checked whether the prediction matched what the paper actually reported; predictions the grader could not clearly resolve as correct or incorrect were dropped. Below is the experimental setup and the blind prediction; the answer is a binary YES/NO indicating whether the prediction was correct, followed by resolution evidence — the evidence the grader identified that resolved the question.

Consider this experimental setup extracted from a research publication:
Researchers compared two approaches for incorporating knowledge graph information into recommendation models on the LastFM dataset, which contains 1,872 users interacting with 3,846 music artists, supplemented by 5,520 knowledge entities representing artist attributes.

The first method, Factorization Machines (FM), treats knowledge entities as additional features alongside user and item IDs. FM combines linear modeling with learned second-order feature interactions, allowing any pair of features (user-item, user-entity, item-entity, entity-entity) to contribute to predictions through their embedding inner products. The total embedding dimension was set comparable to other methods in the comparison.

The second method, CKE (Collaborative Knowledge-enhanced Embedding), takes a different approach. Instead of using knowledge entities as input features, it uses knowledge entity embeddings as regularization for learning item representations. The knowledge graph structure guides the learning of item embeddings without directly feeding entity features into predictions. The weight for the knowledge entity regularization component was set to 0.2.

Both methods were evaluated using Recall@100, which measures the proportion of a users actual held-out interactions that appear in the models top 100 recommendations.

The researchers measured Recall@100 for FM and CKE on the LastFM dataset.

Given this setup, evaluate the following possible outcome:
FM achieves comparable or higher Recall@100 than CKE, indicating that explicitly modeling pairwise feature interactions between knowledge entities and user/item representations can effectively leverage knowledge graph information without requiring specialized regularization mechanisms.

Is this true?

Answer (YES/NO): NO